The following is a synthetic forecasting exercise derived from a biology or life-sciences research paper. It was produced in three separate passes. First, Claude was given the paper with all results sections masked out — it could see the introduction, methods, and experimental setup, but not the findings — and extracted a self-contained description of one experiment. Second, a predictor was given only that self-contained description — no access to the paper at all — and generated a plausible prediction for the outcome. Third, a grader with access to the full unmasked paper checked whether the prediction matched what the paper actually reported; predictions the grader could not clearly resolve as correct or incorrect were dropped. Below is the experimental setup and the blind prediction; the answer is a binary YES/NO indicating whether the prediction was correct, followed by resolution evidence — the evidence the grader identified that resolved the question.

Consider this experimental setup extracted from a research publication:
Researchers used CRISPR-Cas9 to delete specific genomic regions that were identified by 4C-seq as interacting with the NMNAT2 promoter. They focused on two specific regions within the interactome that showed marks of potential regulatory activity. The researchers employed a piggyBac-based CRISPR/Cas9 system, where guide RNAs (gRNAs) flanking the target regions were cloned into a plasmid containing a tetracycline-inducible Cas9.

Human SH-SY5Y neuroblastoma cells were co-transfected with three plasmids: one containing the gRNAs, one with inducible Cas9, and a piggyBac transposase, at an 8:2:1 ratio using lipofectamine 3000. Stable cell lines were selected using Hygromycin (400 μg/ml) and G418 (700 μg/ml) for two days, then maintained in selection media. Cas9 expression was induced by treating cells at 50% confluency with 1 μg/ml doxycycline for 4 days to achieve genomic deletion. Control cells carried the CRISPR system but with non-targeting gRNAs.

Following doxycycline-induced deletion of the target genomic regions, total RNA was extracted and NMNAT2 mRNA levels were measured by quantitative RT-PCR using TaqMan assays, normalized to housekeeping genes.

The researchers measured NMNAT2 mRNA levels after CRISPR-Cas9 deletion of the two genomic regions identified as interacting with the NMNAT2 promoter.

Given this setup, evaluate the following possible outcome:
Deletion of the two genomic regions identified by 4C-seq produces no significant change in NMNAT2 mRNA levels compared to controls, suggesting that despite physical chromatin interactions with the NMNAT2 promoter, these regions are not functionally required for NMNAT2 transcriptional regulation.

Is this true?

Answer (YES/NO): NO